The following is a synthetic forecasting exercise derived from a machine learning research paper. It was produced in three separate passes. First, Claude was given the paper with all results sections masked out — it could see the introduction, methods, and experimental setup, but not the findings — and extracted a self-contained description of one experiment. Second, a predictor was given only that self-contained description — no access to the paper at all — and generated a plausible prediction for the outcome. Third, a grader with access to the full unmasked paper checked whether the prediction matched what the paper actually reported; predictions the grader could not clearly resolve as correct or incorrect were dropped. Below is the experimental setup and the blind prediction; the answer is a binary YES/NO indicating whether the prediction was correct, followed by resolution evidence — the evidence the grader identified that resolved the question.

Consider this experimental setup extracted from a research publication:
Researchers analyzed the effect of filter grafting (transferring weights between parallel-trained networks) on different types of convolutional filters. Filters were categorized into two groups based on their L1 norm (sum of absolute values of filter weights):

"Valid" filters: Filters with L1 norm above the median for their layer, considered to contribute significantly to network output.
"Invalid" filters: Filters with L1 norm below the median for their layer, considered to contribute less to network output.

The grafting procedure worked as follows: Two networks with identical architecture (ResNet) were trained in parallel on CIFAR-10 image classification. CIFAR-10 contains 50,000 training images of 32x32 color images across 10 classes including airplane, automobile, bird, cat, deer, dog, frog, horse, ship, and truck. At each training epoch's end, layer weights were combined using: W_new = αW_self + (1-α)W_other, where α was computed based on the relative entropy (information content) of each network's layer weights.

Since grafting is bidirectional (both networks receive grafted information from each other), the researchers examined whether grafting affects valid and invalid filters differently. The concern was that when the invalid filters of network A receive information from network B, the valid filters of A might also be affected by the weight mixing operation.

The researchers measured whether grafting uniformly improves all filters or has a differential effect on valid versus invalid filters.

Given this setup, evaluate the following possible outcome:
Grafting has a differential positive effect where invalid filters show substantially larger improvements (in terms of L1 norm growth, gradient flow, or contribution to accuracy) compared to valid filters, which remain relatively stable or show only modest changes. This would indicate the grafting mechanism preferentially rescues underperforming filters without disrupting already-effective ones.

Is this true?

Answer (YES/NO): NO